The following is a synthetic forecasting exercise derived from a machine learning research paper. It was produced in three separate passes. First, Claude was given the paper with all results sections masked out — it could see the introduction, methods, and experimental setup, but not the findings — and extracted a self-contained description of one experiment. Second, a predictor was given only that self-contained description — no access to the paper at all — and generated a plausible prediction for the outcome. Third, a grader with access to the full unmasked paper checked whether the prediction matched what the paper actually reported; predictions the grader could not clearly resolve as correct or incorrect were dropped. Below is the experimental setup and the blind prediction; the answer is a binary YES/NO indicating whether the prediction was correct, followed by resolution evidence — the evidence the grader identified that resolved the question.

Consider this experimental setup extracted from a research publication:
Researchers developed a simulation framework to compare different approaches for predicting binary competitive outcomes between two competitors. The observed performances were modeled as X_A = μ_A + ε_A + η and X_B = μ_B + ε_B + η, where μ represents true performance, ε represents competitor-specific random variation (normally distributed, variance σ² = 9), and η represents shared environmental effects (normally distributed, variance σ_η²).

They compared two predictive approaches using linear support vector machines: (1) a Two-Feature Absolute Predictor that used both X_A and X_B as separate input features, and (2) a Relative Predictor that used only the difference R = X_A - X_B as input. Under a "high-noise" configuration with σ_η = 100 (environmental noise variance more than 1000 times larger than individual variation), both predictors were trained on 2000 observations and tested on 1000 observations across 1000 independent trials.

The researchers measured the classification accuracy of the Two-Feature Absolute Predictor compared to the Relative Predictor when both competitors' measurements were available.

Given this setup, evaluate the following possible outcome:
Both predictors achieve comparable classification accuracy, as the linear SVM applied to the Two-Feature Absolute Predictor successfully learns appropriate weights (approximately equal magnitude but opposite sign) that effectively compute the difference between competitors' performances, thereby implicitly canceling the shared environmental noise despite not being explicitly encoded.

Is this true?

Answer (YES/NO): YES